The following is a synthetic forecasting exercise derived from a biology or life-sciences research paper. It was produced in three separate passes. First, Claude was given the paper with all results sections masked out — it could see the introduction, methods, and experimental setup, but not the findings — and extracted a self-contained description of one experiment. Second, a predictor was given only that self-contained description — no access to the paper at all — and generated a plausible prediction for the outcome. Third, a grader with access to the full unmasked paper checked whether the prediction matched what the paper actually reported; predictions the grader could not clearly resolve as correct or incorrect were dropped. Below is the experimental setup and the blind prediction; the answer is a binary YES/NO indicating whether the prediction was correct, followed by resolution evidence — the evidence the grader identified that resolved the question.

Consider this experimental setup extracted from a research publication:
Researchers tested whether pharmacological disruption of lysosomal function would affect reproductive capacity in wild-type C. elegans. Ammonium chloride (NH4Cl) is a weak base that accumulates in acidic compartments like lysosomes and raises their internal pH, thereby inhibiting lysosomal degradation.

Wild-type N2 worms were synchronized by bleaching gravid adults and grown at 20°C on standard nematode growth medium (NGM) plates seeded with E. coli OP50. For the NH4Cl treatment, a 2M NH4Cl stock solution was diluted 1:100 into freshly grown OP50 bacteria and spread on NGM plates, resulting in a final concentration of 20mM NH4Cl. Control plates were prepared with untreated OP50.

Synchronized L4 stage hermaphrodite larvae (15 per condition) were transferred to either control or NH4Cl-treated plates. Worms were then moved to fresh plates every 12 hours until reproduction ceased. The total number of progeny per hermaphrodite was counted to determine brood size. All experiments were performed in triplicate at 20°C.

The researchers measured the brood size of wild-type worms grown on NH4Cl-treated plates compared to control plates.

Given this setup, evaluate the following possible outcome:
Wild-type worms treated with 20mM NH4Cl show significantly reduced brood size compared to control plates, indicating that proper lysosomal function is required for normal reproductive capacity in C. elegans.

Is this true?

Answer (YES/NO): YES